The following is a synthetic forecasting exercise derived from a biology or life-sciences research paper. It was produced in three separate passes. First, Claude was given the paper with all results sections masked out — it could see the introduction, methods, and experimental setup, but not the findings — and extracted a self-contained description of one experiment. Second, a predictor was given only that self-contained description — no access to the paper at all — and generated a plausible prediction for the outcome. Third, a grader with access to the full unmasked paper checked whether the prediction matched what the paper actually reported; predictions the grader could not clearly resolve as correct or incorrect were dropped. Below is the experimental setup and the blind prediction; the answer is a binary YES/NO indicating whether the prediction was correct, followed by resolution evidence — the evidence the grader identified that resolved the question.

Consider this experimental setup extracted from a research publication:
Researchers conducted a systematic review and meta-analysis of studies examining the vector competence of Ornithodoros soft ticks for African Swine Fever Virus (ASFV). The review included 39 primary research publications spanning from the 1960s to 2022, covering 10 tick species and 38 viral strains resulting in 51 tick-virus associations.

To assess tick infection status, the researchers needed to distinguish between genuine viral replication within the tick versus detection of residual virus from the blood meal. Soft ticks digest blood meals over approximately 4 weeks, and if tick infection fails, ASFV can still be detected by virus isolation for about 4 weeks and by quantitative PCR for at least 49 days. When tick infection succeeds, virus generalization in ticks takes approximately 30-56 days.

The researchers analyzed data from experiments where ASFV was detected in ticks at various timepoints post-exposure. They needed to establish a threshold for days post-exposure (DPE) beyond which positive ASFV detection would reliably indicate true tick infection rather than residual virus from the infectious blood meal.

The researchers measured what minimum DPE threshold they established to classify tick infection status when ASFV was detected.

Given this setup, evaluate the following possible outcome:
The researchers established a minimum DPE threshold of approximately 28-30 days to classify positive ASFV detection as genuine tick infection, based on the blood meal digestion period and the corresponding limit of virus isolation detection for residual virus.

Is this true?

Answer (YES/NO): NO